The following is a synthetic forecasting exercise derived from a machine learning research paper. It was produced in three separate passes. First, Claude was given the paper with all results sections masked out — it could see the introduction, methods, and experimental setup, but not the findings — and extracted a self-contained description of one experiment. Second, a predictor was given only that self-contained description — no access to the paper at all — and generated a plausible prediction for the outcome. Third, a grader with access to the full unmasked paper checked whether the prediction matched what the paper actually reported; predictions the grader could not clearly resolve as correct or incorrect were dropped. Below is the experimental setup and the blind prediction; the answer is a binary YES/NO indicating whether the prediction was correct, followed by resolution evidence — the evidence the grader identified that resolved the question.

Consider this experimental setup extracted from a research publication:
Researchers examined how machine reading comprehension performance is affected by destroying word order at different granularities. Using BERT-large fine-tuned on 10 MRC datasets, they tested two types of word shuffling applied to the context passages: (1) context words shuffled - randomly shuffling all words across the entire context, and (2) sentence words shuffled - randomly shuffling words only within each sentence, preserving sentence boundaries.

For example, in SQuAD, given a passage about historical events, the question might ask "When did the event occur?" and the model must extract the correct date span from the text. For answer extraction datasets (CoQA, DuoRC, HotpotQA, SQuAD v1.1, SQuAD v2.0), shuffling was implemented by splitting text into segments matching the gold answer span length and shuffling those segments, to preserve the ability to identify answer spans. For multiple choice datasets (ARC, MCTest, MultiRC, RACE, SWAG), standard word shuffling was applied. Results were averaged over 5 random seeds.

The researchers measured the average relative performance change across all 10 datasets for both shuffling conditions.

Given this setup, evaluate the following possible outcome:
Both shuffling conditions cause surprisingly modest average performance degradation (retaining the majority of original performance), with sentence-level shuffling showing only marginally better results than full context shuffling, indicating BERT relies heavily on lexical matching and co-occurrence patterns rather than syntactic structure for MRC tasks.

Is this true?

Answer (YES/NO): NO